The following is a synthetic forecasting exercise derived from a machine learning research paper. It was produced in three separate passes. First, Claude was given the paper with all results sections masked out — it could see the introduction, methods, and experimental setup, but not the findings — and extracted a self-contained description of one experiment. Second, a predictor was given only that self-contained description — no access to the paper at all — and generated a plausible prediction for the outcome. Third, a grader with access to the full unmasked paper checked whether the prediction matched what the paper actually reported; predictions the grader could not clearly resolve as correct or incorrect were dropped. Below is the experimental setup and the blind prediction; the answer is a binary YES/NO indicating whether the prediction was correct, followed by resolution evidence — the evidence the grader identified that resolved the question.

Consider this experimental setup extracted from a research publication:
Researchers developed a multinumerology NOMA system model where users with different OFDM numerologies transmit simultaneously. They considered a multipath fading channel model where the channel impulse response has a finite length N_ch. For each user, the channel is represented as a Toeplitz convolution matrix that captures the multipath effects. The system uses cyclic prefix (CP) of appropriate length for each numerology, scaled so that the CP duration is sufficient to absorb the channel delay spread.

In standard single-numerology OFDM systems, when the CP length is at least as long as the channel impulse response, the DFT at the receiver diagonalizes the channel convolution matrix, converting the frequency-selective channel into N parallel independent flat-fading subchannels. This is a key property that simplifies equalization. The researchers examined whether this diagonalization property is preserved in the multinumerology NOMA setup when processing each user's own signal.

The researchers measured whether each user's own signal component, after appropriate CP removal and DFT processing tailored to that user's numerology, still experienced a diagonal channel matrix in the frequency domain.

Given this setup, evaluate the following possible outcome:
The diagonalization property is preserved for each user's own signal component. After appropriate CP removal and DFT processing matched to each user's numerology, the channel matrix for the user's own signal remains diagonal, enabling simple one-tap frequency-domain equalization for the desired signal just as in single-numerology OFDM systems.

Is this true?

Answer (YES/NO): YES